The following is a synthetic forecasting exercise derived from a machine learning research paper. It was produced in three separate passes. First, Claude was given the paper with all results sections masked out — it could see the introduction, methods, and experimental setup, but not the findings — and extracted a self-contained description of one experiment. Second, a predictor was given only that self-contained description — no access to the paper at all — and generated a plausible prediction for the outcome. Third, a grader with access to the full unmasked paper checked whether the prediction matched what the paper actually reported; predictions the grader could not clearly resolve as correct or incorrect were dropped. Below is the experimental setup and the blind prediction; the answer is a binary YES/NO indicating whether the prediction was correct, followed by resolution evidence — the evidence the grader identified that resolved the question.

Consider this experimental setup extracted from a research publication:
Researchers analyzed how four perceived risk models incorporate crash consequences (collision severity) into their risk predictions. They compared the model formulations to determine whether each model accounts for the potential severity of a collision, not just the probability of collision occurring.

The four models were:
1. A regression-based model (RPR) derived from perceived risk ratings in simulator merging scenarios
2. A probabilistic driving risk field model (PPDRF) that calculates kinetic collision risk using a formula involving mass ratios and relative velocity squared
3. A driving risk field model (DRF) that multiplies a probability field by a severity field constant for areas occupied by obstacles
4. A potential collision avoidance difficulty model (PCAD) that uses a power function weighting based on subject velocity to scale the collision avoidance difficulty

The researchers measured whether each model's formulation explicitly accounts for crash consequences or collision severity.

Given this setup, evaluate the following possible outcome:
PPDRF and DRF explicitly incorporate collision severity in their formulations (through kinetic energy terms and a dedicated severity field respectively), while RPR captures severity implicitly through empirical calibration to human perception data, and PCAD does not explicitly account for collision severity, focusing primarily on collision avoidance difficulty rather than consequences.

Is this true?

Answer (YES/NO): NO